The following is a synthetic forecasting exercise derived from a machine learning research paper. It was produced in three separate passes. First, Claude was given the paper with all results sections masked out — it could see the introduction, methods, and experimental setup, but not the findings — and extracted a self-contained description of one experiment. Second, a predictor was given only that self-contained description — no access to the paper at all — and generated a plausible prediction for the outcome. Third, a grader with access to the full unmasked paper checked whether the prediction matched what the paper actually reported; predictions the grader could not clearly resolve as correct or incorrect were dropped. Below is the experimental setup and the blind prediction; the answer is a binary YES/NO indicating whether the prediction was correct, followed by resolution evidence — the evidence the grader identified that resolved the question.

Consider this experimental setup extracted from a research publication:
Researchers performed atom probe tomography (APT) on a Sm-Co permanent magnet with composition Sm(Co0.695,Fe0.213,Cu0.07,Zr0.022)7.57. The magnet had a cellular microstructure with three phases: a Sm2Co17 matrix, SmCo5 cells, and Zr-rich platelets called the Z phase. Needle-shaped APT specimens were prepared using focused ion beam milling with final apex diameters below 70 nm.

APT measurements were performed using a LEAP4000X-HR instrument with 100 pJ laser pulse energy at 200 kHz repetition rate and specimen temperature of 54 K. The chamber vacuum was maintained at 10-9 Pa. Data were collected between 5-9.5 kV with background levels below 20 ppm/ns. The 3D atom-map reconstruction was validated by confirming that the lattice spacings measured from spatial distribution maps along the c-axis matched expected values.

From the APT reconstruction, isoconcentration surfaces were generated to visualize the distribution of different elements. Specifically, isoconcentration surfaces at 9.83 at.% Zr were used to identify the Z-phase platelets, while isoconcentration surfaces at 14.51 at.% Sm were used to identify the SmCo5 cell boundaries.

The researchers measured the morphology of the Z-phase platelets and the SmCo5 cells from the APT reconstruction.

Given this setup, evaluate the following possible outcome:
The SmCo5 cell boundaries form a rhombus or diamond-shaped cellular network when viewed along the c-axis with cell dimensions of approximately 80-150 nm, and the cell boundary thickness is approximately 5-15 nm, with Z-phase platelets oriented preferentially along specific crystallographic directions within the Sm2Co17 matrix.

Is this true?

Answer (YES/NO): NO